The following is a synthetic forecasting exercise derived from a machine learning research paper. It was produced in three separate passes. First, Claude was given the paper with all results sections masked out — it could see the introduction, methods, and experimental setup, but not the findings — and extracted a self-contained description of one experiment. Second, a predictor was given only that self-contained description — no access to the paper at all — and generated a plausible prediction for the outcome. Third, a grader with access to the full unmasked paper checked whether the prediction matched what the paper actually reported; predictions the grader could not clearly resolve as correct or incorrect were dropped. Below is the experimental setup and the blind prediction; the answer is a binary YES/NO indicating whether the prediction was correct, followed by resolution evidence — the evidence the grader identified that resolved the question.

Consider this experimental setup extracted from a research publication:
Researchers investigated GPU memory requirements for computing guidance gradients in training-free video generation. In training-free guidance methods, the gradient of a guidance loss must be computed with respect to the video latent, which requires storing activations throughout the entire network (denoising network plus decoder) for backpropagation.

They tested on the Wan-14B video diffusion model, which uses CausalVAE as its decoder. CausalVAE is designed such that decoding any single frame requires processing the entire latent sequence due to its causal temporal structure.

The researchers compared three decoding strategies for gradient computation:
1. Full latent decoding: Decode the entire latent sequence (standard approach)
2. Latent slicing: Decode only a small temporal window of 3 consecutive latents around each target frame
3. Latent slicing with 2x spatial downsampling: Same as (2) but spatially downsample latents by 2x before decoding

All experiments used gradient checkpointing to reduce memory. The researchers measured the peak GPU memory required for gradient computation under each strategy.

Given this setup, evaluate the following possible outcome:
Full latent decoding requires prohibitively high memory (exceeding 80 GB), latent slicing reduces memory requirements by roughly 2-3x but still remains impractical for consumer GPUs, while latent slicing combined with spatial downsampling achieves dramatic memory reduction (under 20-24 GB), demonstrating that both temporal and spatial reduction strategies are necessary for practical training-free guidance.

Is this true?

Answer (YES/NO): NO